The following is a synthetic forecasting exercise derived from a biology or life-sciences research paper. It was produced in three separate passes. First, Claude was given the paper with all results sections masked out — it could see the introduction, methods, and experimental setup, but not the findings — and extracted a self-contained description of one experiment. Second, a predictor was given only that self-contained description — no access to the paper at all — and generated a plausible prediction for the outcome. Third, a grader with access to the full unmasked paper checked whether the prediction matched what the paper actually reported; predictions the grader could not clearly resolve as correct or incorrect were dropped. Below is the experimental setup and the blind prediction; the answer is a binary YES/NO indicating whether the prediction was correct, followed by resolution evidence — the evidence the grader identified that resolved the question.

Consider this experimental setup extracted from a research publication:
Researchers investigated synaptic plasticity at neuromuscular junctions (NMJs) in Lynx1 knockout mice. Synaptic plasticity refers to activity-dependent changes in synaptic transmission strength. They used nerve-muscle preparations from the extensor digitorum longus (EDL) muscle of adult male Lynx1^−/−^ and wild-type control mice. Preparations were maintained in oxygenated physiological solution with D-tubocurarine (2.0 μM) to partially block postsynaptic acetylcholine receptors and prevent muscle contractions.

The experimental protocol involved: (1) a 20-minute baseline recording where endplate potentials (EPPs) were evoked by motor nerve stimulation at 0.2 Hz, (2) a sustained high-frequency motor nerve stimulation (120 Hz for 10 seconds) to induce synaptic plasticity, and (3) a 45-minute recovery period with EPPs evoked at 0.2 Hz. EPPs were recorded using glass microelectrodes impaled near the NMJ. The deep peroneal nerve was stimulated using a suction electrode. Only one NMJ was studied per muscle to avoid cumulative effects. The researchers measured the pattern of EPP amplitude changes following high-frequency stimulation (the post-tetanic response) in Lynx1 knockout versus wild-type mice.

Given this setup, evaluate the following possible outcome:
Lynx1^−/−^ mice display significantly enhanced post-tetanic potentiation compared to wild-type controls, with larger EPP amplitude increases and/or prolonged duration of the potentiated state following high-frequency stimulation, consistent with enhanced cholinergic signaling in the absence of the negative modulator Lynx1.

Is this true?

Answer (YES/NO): YES